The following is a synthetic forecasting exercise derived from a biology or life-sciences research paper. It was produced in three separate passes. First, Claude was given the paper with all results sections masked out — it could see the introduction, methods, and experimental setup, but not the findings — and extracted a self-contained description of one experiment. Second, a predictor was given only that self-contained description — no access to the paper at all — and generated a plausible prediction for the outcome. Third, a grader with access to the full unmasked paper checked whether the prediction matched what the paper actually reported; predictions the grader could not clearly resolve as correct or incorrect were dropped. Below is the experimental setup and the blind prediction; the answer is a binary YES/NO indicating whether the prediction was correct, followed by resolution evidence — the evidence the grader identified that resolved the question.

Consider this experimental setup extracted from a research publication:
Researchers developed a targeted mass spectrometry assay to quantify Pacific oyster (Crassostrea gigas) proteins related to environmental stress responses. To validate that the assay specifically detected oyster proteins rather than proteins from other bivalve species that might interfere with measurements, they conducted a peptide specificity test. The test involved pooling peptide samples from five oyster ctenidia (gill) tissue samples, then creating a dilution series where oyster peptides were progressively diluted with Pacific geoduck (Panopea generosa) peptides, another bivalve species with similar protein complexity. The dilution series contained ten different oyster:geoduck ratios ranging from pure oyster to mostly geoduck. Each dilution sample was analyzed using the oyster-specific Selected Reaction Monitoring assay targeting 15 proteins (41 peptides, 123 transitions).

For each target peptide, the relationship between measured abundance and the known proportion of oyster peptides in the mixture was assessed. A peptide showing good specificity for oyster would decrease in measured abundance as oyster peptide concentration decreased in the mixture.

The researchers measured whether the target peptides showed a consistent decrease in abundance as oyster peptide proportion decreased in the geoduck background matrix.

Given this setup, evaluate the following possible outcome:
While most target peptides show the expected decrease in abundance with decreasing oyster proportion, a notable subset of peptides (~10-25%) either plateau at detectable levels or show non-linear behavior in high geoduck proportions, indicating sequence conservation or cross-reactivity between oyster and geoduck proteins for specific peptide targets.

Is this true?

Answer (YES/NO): NO